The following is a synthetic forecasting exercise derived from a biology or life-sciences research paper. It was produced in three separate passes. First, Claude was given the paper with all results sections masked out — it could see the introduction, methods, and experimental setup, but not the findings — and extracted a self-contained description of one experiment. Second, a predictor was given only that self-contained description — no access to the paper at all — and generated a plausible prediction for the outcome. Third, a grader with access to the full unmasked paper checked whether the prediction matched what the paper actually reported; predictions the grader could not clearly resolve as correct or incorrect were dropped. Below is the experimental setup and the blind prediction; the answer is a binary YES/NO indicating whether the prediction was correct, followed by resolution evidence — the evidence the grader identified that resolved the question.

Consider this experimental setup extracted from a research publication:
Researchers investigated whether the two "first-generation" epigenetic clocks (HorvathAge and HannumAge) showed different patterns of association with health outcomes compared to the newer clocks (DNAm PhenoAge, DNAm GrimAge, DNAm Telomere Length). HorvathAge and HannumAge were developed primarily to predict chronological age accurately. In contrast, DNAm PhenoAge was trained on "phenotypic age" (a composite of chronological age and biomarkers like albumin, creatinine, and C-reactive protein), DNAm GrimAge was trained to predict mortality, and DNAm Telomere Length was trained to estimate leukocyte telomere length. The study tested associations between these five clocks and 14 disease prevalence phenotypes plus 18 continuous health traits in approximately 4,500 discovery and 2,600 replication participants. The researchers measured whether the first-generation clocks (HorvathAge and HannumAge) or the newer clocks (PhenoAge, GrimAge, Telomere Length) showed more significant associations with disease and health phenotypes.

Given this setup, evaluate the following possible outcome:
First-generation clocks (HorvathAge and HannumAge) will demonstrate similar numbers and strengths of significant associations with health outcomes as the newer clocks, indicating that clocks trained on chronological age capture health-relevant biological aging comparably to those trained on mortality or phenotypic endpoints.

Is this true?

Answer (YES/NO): NO